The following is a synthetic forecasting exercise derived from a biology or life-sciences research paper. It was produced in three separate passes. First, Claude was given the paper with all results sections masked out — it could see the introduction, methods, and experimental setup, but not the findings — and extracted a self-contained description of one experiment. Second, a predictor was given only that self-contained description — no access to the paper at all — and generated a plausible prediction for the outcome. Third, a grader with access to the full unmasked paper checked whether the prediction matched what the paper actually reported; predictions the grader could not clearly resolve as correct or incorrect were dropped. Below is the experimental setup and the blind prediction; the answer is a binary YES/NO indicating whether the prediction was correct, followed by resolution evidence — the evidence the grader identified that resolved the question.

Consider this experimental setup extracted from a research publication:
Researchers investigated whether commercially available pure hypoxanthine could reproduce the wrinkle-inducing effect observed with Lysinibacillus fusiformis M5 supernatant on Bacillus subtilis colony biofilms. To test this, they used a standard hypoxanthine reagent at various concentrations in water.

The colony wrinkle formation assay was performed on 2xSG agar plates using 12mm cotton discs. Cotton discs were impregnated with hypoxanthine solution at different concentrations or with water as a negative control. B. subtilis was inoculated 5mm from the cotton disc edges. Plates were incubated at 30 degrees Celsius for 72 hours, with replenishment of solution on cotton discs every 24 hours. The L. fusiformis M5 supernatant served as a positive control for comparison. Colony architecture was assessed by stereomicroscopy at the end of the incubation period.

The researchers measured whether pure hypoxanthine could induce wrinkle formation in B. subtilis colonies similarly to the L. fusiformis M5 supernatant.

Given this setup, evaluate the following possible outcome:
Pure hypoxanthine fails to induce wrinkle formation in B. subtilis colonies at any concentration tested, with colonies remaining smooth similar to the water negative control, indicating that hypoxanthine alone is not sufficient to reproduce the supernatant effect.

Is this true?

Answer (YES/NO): NO